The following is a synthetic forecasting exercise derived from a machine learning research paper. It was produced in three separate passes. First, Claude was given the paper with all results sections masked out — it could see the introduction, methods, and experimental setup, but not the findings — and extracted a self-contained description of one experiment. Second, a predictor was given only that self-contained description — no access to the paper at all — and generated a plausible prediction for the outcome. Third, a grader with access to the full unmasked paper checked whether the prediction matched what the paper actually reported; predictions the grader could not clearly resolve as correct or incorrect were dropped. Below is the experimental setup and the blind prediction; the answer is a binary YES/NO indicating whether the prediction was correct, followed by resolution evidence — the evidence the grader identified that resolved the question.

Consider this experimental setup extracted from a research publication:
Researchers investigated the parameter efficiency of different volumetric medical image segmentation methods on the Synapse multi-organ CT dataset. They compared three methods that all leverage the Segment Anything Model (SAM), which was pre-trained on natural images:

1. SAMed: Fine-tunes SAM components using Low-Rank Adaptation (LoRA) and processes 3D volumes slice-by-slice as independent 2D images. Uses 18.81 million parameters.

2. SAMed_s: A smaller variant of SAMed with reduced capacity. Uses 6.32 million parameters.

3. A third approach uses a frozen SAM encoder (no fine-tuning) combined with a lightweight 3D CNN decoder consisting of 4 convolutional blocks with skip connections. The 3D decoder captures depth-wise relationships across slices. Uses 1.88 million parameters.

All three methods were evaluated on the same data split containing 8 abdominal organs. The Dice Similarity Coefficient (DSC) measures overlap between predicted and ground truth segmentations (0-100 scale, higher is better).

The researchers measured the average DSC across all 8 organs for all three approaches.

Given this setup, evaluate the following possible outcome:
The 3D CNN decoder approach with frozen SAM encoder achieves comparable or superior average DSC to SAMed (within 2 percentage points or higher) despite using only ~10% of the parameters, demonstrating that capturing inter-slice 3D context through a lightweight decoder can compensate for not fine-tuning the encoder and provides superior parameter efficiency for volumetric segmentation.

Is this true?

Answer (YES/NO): NO